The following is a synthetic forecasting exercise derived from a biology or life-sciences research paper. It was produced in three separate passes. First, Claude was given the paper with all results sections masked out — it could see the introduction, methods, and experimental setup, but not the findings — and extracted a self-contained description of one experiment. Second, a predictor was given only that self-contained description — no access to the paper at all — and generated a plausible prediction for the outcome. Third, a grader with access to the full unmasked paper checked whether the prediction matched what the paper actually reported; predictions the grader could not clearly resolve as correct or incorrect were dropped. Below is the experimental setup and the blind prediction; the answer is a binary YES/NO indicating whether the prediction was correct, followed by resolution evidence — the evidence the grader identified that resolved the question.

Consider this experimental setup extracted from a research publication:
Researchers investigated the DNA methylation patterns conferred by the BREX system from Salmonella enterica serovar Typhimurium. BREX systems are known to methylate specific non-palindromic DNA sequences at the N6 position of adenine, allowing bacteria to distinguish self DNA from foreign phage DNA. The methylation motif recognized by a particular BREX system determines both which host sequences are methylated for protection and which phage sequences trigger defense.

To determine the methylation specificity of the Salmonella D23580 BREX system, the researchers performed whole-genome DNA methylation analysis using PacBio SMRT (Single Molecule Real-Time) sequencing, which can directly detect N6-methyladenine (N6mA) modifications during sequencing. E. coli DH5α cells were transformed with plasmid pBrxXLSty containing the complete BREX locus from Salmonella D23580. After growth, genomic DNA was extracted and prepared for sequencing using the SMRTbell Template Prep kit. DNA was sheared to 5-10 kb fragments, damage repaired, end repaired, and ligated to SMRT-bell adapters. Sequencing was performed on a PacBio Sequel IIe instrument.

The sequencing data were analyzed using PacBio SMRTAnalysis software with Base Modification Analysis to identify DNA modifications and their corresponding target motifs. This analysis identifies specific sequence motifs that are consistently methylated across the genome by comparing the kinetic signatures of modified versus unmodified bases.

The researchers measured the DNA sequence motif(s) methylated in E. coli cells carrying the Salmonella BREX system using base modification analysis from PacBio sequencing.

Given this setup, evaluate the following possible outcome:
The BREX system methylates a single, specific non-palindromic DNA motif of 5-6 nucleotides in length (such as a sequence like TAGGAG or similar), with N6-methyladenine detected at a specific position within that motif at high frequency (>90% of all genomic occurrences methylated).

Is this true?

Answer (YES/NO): YES